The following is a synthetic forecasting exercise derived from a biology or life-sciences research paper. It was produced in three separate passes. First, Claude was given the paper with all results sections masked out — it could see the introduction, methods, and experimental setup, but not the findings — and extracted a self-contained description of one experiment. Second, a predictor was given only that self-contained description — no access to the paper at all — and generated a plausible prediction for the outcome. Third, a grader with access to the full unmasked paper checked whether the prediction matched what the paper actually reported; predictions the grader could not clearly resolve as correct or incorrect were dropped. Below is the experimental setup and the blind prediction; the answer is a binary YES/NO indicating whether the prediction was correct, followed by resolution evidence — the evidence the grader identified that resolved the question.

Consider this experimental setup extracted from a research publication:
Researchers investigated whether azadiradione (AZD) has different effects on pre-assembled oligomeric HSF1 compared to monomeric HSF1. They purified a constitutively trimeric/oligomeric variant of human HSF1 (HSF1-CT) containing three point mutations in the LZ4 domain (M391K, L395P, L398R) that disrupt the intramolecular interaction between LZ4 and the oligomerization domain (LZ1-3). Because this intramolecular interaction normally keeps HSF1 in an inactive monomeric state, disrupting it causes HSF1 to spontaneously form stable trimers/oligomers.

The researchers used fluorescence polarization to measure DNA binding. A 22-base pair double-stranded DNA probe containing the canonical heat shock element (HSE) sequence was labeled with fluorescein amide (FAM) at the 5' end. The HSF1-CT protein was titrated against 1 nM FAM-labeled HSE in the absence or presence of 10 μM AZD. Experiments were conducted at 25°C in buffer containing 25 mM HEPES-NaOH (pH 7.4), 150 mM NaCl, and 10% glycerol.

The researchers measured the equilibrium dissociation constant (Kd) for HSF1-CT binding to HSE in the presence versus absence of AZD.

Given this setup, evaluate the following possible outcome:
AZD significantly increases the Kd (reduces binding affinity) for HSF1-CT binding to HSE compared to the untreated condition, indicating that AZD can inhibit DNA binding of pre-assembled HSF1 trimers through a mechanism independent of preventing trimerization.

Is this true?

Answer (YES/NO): YES